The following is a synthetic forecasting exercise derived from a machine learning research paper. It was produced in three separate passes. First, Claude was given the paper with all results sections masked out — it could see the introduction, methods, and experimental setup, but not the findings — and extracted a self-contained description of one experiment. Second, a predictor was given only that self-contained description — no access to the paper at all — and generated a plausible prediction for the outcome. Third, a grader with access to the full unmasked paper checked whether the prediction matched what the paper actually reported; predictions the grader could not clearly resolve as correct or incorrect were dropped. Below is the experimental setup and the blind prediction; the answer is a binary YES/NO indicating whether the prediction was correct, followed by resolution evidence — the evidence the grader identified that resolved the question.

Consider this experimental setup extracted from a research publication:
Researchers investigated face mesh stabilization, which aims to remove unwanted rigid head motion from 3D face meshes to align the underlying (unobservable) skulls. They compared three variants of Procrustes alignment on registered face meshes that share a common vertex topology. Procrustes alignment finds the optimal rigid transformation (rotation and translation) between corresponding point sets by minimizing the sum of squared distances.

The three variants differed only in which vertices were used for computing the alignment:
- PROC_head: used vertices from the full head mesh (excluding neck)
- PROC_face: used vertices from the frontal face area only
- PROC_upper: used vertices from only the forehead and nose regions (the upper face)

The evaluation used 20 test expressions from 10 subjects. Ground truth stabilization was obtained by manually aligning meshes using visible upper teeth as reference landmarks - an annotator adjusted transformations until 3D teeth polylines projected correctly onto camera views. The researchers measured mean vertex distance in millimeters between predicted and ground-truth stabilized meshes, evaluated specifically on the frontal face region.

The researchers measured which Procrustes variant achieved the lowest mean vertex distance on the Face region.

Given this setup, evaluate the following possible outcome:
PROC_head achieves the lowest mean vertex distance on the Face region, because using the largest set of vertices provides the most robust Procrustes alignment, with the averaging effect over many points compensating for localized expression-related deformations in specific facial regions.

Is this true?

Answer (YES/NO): NO